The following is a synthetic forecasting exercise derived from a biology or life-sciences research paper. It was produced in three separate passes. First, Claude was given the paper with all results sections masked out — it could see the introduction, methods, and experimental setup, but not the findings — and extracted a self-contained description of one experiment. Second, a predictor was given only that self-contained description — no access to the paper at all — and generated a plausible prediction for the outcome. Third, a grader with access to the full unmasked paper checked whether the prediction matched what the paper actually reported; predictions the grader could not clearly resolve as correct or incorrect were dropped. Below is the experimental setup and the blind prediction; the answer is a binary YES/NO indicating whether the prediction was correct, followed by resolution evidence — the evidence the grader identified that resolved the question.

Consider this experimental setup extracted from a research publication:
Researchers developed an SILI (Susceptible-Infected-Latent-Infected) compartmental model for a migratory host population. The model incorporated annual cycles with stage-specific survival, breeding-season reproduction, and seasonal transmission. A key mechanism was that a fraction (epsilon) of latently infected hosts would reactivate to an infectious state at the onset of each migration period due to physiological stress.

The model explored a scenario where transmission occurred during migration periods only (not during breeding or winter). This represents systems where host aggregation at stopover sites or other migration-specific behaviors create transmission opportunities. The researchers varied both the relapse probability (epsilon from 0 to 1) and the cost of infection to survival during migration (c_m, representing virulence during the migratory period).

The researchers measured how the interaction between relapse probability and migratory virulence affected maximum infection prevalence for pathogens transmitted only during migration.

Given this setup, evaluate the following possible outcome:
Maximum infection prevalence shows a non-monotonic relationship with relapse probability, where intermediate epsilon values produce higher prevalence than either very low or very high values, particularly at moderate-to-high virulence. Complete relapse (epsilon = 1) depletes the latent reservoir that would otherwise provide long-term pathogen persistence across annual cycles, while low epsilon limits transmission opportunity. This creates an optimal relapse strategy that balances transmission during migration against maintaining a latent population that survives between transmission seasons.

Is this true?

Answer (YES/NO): NO